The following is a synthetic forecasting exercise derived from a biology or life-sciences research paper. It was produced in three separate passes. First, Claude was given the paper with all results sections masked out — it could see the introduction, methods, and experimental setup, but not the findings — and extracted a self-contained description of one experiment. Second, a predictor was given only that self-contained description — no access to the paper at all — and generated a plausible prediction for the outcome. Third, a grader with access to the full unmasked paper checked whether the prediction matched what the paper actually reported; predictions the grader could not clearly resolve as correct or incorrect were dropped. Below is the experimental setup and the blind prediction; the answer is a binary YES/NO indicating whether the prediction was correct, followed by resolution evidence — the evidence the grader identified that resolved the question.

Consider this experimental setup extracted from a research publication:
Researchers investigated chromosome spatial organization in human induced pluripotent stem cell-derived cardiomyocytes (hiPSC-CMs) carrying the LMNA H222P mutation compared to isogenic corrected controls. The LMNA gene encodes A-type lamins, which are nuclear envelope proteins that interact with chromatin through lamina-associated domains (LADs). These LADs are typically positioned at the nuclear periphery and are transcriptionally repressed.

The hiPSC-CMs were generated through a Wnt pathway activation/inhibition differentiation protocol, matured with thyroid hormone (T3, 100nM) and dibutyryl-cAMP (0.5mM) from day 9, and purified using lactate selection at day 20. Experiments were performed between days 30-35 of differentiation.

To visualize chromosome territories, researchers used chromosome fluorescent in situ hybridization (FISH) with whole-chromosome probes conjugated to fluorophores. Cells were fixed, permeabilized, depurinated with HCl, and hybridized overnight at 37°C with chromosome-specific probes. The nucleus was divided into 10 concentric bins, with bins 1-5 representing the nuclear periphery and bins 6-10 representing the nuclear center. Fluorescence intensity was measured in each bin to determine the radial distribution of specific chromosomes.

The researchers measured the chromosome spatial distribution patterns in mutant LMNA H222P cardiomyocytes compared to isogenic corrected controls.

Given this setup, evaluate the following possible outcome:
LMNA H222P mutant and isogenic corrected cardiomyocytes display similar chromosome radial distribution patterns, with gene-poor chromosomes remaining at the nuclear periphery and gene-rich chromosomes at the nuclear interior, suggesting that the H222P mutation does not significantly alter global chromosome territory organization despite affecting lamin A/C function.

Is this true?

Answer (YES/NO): NO